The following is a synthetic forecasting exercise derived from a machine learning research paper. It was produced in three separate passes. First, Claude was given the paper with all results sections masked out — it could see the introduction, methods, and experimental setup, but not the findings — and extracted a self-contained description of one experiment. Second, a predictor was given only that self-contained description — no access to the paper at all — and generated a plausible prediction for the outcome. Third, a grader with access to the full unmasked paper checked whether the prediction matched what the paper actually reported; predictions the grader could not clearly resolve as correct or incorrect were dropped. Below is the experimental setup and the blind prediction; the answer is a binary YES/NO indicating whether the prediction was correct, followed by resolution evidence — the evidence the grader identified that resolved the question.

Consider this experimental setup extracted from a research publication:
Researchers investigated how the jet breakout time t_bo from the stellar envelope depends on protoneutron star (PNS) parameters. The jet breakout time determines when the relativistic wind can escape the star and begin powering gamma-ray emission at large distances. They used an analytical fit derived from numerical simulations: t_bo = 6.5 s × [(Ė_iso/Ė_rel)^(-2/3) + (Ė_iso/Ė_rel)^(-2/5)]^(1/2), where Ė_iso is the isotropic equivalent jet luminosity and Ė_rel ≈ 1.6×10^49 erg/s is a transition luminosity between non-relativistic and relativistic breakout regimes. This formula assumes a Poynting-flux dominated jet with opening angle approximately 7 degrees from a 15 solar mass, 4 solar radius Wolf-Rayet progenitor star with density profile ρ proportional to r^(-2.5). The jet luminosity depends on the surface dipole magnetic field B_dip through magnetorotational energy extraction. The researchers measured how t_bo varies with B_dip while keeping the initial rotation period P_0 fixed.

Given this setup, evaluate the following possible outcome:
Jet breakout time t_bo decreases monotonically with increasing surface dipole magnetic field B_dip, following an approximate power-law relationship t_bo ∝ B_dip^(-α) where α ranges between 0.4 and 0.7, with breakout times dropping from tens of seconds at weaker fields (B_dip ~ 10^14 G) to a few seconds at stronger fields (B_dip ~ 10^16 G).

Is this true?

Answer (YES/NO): NO